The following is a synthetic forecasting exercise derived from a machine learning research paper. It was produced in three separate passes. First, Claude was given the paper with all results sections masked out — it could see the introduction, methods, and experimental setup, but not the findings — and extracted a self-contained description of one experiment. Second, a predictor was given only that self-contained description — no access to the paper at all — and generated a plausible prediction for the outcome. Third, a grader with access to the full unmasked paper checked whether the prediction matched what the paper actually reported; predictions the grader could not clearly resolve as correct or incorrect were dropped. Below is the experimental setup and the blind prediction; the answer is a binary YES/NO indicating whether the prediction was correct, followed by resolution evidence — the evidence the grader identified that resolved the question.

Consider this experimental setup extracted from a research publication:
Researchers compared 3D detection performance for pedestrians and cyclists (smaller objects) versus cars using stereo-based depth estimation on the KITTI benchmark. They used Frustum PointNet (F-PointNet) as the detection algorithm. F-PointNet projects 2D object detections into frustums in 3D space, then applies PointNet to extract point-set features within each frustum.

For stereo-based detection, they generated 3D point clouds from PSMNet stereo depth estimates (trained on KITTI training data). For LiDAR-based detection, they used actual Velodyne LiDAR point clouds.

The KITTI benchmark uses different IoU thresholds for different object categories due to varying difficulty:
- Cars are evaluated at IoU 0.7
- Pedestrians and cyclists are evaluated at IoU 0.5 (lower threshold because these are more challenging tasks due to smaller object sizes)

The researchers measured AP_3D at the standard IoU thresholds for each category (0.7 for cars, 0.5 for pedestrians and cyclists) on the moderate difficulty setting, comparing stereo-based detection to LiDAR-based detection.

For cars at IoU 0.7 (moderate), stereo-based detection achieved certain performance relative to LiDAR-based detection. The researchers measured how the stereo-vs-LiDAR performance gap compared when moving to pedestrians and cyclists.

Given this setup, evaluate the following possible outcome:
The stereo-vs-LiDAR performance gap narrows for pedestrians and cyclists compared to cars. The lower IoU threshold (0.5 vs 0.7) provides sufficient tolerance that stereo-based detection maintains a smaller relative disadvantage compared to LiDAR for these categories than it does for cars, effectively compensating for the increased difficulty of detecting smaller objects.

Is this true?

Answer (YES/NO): NO